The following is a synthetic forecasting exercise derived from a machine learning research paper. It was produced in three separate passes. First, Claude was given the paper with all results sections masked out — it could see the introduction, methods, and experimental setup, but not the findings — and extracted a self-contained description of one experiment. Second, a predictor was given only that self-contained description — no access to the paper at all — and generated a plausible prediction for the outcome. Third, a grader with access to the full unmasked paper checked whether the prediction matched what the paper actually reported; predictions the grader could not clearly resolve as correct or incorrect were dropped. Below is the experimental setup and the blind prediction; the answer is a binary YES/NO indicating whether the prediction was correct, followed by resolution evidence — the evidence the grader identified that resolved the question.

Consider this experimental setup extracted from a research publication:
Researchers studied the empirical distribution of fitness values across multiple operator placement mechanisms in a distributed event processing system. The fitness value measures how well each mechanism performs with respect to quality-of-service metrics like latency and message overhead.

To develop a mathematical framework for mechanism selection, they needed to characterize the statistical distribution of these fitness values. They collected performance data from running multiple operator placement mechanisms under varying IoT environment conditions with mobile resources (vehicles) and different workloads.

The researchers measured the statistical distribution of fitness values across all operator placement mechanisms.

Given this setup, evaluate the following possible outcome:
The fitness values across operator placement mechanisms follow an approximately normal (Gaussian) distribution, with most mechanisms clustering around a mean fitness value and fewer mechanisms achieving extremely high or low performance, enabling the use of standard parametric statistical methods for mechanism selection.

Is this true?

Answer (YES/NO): YES